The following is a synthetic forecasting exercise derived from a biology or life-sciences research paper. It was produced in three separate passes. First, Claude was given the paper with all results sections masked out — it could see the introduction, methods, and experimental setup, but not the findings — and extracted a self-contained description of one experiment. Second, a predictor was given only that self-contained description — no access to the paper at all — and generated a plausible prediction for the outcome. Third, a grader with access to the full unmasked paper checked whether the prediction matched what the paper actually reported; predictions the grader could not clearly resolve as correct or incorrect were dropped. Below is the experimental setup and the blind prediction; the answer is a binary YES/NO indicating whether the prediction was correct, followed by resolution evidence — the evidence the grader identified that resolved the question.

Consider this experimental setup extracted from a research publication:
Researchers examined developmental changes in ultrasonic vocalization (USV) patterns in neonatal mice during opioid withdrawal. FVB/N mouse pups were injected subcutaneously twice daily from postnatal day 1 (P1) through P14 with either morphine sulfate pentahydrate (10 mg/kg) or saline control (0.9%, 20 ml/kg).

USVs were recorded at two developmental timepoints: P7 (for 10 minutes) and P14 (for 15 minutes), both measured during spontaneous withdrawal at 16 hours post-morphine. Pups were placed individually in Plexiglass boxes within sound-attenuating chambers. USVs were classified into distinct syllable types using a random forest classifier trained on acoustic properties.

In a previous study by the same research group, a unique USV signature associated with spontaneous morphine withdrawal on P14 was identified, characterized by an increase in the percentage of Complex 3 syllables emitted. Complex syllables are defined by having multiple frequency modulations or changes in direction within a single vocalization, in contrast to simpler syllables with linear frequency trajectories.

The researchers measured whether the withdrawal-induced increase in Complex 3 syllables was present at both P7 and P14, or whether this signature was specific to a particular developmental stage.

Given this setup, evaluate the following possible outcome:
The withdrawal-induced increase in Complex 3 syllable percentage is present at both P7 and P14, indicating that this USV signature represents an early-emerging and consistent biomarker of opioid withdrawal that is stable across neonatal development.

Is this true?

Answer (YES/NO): NO